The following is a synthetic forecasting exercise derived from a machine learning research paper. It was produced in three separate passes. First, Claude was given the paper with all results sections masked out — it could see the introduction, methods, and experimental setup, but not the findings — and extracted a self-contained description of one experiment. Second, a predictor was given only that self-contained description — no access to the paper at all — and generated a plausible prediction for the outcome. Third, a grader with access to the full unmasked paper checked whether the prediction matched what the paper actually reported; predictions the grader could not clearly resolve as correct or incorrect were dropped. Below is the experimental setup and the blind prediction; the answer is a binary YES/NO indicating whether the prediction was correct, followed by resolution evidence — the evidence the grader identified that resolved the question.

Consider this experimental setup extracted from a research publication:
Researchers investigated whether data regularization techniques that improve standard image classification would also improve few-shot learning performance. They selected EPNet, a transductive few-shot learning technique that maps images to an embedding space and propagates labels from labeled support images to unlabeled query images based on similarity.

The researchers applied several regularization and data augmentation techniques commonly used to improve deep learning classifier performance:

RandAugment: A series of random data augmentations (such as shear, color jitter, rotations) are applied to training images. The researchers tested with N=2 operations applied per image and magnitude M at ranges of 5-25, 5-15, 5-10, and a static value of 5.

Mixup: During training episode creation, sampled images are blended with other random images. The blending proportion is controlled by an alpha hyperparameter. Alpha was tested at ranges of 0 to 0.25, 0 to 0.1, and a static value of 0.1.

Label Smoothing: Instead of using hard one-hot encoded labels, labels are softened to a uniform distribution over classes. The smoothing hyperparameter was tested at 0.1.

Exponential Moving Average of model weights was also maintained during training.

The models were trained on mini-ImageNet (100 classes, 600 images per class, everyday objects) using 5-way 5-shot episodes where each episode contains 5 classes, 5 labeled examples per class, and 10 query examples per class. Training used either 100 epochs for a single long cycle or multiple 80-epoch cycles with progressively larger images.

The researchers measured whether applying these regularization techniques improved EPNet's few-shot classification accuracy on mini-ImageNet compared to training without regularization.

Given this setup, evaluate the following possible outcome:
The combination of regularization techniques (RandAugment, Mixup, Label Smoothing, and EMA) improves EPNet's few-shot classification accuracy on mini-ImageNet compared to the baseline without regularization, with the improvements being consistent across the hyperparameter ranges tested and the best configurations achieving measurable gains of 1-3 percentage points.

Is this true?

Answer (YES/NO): NO